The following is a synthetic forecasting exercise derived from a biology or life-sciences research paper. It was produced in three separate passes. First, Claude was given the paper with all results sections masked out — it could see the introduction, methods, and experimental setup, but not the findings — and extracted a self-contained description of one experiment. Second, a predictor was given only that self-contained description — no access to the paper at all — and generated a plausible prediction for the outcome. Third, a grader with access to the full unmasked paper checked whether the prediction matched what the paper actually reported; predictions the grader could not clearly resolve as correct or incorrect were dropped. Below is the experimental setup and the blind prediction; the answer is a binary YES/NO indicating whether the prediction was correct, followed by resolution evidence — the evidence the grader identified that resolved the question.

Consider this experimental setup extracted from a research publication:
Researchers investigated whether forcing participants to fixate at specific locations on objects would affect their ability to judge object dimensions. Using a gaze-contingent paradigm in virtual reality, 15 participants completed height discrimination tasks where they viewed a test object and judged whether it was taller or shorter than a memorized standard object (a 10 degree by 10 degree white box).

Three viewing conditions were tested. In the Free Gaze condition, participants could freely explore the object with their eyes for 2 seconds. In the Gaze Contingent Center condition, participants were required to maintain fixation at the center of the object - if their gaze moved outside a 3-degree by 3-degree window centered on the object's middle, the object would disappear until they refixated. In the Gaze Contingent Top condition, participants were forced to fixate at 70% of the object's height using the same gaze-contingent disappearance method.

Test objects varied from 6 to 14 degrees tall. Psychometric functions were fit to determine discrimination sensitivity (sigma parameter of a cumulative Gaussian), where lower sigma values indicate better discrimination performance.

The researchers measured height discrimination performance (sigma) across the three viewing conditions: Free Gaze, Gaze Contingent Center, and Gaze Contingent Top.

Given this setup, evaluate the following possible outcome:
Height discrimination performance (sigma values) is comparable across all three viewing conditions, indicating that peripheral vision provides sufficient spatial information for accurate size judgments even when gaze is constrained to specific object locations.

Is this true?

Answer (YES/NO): YES